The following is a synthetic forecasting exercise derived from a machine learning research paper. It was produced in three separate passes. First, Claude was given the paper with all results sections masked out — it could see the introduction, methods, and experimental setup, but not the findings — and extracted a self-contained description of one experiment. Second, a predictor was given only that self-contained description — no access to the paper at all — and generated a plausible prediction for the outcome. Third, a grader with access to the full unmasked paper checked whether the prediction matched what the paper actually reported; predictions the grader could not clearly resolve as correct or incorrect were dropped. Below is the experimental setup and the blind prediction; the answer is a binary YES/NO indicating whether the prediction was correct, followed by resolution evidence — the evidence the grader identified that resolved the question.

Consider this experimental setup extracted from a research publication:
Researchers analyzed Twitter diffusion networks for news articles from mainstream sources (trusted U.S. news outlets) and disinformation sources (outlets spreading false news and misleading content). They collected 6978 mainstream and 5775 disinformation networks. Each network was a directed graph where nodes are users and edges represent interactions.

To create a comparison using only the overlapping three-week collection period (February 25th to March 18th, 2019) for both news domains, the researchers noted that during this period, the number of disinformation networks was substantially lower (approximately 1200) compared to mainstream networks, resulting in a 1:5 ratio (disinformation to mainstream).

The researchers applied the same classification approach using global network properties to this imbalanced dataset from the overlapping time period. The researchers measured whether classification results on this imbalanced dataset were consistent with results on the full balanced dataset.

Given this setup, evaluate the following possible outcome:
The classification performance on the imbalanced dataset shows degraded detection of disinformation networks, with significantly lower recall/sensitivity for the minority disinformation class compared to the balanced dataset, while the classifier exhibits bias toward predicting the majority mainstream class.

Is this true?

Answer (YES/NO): NO